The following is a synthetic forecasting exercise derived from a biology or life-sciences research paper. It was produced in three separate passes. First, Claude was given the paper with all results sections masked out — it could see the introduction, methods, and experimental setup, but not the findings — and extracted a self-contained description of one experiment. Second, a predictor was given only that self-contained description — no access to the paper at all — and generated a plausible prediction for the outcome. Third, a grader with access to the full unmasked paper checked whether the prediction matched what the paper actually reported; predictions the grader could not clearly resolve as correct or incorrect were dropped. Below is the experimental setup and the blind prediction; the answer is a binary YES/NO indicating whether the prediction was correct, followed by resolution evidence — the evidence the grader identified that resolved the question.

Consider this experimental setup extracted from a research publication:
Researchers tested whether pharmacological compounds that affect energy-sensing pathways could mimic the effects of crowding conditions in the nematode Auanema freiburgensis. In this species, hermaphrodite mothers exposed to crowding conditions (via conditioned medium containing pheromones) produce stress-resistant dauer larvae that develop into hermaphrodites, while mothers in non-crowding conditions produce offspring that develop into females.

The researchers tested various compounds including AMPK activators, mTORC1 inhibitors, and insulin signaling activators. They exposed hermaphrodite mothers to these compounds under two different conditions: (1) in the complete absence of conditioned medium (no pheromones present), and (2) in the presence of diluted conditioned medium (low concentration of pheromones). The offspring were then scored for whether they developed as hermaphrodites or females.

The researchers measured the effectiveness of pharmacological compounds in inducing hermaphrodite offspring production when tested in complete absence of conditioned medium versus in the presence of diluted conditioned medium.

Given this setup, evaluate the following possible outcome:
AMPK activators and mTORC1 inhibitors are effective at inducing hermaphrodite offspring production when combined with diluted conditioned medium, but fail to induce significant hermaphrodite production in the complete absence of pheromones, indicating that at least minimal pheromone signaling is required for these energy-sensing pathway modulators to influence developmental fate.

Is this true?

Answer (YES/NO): NO